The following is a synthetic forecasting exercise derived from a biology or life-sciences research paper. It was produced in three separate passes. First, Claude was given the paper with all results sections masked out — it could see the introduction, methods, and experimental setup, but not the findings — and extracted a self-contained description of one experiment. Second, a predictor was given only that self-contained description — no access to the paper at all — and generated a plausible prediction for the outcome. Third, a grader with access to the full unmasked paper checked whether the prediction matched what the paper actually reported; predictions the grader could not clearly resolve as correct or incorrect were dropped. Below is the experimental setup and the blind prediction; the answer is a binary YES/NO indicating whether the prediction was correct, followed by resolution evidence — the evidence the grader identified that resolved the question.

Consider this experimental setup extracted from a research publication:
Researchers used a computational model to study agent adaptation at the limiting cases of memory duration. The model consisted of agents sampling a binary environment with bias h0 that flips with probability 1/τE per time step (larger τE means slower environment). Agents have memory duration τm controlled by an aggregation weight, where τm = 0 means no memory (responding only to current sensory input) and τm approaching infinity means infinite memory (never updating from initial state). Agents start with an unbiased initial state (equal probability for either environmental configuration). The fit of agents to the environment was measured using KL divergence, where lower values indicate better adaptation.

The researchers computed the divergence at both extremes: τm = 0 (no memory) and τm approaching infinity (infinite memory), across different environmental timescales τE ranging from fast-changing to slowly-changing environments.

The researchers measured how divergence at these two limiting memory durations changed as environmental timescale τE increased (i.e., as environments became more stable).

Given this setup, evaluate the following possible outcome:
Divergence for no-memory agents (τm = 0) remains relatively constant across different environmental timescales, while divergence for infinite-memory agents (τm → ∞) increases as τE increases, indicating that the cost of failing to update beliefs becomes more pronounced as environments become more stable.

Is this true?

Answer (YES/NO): NO